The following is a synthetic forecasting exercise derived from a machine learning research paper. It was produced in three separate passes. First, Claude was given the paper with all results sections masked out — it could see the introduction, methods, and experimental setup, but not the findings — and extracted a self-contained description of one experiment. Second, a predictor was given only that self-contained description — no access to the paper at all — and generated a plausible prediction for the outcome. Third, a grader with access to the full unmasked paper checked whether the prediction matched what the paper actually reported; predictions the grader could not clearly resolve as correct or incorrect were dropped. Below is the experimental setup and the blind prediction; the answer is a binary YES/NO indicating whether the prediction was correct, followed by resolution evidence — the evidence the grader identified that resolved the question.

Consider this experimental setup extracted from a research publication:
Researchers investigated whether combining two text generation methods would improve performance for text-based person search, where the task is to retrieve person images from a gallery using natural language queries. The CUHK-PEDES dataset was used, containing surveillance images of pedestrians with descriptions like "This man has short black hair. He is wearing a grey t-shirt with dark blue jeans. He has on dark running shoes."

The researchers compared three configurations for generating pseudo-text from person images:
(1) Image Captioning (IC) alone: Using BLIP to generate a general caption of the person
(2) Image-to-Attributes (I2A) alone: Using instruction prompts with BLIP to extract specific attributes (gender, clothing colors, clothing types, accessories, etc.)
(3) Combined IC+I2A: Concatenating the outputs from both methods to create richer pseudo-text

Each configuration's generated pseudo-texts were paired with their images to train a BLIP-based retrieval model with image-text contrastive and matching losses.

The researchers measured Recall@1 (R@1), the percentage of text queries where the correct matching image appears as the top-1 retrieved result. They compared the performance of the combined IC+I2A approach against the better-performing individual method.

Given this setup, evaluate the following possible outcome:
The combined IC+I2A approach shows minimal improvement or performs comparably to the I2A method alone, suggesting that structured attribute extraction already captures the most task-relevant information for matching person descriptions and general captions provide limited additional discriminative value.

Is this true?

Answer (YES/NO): NO